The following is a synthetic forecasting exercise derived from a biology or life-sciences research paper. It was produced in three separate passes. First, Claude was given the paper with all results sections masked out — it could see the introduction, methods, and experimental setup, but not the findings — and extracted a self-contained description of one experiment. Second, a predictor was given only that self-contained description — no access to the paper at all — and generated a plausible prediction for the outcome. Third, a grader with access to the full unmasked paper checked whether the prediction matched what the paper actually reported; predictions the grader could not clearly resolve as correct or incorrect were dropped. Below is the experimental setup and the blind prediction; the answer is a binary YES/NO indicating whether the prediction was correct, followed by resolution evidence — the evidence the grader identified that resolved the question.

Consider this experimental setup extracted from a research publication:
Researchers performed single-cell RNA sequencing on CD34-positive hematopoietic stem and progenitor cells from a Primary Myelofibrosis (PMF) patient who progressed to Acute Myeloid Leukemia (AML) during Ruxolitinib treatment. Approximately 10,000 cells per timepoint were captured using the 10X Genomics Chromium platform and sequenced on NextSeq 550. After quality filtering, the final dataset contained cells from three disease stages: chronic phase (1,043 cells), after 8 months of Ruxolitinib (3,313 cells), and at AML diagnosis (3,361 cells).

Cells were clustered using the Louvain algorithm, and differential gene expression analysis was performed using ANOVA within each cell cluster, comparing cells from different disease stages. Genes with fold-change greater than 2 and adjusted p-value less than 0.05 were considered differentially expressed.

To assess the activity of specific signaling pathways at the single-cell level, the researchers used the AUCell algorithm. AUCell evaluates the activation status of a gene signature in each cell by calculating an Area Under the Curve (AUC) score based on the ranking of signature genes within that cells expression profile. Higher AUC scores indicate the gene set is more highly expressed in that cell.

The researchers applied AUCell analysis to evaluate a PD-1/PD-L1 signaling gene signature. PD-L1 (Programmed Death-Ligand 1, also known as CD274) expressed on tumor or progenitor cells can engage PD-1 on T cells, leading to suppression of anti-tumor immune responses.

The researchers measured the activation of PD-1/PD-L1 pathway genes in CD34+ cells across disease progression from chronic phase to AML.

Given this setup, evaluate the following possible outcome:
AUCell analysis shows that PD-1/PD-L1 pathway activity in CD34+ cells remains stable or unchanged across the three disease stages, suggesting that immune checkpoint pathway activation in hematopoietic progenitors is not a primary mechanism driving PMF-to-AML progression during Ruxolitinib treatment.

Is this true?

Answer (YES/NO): NO